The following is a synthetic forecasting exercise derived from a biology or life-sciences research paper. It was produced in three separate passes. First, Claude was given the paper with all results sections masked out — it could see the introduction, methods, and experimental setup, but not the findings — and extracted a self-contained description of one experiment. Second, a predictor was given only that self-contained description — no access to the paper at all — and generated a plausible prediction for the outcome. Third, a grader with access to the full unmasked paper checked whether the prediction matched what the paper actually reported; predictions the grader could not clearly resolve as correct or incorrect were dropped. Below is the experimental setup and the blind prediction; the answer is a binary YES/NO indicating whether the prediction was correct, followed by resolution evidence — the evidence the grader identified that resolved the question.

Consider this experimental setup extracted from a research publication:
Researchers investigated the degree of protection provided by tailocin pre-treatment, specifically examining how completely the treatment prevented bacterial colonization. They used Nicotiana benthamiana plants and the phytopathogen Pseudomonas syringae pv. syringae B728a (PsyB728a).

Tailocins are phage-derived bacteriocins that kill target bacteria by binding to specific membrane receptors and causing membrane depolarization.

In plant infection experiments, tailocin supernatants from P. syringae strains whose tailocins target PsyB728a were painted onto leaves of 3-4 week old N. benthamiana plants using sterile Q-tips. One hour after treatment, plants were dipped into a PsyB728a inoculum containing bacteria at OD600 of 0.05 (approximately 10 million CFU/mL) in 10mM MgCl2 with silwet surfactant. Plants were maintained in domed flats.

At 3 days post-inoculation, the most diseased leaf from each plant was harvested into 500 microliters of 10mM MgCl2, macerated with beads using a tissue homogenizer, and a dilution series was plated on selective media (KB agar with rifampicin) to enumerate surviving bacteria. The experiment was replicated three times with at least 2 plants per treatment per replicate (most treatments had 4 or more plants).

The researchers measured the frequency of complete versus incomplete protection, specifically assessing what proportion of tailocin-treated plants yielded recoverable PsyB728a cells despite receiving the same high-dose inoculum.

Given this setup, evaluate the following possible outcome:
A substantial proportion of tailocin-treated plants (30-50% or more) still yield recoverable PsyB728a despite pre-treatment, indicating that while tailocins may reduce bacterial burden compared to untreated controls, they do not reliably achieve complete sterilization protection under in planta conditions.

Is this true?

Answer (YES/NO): NO